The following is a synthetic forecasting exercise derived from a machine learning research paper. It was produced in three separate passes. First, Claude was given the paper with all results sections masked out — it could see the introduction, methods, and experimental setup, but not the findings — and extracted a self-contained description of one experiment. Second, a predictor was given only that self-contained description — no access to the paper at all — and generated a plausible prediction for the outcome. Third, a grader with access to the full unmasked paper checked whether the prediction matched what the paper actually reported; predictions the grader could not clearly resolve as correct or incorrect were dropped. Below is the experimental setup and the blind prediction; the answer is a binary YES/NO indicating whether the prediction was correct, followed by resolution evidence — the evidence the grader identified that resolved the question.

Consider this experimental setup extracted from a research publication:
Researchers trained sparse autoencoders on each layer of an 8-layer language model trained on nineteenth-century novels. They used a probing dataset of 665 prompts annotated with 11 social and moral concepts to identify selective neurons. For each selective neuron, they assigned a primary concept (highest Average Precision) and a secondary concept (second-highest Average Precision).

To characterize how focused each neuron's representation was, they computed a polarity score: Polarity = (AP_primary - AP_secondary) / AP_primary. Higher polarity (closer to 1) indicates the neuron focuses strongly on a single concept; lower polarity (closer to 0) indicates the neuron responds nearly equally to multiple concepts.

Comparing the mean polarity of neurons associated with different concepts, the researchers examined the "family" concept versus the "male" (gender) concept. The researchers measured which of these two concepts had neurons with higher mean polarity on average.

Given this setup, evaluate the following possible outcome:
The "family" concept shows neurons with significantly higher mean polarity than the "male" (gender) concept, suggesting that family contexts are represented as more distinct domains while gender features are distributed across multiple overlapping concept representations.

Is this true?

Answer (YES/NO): NO